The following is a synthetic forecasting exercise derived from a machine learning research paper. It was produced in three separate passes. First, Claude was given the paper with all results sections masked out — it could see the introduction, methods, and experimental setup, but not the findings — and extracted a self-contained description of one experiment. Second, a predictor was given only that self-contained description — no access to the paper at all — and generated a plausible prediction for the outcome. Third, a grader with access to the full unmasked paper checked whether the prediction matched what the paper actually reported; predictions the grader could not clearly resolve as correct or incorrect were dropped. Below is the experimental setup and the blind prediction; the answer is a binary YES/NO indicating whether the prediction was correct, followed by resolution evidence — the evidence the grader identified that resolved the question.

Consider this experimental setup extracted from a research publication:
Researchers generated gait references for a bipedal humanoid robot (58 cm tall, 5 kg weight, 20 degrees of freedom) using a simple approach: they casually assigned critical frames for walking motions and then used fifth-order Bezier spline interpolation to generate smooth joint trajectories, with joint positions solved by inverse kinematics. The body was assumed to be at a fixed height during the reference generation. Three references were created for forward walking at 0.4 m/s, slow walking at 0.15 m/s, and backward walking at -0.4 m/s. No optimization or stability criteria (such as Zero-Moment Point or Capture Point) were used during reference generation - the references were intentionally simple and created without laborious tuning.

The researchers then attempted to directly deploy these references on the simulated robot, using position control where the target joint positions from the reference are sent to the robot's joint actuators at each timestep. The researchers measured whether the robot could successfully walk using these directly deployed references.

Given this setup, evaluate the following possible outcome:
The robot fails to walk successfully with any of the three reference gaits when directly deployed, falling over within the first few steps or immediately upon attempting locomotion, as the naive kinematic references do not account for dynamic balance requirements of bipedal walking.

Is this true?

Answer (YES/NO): YES